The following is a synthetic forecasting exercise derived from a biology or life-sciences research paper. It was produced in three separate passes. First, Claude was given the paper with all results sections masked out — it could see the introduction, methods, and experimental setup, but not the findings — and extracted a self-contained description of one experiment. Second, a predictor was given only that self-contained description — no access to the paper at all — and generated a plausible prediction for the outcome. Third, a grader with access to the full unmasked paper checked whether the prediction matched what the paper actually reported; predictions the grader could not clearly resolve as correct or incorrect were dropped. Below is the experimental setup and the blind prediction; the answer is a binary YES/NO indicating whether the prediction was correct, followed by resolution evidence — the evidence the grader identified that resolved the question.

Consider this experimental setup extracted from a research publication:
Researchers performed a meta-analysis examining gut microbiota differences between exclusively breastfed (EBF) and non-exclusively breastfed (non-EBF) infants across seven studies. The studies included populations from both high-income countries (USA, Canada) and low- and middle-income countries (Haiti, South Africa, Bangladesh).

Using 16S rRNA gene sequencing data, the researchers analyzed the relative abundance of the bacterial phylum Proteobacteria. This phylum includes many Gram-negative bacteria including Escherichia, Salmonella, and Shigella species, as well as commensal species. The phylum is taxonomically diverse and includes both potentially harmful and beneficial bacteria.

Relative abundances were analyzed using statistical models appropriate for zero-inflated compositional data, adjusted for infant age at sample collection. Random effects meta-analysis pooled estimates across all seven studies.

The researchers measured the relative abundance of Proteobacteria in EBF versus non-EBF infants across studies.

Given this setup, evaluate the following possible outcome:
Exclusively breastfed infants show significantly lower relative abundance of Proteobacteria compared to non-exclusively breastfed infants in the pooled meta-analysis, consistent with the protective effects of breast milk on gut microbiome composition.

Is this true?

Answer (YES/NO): NO